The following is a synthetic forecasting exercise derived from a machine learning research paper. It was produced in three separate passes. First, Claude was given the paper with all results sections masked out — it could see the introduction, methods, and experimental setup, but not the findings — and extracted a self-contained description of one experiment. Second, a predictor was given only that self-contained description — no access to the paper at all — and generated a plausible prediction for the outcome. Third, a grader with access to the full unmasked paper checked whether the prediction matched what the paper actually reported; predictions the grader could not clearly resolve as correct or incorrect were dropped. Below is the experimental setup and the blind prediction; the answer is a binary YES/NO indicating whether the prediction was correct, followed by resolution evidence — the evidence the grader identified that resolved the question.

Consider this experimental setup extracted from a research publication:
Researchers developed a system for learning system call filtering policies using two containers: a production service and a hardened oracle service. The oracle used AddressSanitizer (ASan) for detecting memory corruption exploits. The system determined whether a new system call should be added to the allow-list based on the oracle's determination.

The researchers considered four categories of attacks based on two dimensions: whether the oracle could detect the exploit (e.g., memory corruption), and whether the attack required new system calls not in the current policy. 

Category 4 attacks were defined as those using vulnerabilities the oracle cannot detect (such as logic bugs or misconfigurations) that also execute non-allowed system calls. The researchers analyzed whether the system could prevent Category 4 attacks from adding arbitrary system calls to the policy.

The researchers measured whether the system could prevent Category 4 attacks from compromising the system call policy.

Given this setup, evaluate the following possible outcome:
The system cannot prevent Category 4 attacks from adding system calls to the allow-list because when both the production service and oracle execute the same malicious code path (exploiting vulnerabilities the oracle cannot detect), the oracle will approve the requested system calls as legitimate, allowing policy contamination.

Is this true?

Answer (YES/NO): YES